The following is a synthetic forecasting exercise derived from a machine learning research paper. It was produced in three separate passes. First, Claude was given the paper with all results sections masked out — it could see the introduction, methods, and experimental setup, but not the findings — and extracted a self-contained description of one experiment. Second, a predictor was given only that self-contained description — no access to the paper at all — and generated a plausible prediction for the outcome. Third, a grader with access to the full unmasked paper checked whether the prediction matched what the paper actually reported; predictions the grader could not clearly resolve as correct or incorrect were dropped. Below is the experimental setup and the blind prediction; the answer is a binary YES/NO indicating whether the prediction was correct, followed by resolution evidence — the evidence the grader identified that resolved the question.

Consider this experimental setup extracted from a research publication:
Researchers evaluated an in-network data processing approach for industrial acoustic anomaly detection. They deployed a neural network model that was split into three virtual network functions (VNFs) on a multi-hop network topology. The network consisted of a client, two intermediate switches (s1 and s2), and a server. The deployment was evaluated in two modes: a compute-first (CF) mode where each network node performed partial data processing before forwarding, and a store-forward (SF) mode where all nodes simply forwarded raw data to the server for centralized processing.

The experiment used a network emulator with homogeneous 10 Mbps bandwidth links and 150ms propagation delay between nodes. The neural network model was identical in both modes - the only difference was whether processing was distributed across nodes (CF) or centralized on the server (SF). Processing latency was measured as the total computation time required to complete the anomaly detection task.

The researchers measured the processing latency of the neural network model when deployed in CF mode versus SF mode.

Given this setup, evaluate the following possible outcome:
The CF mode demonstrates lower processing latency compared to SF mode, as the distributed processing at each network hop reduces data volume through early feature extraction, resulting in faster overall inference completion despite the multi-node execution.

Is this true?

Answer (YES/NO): NO